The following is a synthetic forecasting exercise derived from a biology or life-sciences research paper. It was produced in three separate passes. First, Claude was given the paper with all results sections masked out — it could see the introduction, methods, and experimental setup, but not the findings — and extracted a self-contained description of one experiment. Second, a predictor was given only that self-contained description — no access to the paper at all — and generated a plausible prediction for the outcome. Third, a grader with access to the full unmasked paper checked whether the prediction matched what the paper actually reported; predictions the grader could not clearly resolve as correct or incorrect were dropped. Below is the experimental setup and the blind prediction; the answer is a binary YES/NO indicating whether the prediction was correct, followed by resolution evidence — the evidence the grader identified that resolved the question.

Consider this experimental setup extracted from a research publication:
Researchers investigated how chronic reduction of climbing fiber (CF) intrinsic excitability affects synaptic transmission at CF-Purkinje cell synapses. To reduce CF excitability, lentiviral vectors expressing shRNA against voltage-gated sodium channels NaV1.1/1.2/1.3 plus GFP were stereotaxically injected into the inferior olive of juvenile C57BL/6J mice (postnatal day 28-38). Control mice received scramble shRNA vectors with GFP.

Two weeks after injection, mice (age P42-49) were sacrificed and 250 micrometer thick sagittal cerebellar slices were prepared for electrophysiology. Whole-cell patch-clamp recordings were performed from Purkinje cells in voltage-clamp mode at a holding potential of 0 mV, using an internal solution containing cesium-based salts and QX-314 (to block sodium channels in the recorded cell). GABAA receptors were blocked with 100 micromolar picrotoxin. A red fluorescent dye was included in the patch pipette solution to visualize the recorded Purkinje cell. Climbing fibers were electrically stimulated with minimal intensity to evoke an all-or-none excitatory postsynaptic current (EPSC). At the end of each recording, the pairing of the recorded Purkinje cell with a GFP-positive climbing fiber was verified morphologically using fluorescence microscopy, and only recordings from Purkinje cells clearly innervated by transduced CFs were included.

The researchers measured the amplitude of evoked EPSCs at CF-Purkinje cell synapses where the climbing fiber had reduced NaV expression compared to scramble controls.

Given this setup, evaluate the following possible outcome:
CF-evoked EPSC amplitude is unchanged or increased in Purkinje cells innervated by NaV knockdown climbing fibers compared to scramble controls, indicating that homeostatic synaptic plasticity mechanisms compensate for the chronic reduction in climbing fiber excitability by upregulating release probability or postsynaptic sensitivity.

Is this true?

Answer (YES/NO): NO